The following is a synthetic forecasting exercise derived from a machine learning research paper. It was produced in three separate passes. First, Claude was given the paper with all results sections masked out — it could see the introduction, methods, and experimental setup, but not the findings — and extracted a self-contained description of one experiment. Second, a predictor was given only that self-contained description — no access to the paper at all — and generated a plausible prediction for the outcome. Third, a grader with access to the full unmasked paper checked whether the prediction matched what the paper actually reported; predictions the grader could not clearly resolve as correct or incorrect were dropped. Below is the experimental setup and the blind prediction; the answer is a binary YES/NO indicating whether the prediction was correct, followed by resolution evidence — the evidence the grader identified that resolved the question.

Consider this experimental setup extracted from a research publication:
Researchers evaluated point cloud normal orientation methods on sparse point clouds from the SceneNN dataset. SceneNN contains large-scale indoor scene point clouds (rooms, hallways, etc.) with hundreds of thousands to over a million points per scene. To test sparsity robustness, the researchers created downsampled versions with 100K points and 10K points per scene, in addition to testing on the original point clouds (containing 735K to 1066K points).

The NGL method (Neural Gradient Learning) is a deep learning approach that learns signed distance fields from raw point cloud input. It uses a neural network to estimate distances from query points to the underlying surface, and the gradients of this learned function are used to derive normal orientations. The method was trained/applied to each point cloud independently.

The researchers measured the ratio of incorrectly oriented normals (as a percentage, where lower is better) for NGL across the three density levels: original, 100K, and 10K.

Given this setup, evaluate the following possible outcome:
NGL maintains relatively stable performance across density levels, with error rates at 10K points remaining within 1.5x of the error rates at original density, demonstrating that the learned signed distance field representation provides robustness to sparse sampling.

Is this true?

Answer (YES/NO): NO